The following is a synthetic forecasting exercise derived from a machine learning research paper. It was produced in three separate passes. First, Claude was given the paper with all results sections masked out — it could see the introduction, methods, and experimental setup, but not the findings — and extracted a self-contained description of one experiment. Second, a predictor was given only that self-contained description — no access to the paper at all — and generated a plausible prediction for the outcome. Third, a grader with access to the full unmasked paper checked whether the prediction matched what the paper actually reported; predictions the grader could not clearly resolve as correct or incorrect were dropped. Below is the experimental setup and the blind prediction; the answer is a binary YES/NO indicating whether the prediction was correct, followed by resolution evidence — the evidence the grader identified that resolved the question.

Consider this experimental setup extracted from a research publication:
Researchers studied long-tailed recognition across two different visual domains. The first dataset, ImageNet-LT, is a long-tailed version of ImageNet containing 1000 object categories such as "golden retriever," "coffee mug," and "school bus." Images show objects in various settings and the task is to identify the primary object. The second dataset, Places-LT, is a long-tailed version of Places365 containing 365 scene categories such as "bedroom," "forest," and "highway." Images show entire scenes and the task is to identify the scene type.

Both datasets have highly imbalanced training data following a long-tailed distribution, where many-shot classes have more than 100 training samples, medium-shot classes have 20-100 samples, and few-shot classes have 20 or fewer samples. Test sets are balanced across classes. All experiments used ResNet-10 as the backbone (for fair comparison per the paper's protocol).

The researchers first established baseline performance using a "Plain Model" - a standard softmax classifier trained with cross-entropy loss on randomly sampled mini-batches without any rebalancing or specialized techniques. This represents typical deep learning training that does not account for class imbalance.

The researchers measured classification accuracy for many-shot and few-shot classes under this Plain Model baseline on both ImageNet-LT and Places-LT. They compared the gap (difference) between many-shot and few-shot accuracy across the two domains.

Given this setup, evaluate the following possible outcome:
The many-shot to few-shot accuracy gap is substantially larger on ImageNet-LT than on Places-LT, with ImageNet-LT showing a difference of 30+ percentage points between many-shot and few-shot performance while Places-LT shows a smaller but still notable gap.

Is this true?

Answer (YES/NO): NO